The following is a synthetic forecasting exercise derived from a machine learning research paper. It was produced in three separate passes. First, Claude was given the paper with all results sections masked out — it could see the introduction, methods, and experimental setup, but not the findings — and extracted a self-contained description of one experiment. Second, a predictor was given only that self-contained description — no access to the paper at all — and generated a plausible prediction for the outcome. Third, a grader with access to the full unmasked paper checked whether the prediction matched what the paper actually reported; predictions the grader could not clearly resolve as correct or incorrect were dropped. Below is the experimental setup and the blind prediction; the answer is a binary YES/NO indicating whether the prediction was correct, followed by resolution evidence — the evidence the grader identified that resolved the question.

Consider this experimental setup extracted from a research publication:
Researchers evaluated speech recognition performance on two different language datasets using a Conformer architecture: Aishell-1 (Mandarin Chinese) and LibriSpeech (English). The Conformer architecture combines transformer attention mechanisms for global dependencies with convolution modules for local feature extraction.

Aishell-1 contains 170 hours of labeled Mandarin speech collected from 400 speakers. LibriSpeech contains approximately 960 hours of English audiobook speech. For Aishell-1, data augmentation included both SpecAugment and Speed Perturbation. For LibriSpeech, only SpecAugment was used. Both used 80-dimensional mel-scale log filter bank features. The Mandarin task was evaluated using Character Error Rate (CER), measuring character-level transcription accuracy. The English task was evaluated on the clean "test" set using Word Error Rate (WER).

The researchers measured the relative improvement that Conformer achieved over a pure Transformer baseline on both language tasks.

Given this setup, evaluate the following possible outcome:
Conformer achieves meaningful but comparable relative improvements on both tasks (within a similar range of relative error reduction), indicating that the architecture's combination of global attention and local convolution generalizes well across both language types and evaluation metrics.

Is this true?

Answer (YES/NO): NO